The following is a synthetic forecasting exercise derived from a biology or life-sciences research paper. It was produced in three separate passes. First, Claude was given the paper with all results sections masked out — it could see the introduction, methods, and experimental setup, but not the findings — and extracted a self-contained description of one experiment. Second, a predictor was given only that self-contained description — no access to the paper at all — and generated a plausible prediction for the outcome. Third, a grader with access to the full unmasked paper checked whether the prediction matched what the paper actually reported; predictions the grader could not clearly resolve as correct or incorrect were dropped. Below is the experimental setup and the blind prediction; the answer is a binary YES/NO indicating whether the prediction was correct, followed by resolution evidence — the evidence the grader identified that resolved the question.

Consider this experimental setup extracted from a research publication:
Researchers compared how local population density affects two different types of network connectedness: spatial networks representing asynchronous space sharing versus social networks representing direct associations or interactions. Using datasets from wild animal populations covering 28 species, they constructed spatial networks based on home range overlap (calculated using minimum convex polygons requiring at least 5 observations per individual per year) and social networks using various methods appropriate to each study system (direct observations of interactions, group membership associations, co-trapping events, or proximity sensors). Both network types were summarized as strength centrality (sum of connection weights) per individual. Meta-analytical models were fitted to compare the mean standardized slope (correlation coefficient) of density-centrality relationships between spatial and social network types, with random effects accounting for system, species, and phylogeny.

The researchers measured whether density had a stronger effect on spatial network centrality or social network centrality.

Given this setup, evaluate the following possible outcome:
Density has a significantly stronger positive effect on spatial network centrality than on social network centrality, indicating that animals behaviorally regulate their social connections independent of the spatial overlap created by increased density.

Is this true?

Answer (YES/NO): YES